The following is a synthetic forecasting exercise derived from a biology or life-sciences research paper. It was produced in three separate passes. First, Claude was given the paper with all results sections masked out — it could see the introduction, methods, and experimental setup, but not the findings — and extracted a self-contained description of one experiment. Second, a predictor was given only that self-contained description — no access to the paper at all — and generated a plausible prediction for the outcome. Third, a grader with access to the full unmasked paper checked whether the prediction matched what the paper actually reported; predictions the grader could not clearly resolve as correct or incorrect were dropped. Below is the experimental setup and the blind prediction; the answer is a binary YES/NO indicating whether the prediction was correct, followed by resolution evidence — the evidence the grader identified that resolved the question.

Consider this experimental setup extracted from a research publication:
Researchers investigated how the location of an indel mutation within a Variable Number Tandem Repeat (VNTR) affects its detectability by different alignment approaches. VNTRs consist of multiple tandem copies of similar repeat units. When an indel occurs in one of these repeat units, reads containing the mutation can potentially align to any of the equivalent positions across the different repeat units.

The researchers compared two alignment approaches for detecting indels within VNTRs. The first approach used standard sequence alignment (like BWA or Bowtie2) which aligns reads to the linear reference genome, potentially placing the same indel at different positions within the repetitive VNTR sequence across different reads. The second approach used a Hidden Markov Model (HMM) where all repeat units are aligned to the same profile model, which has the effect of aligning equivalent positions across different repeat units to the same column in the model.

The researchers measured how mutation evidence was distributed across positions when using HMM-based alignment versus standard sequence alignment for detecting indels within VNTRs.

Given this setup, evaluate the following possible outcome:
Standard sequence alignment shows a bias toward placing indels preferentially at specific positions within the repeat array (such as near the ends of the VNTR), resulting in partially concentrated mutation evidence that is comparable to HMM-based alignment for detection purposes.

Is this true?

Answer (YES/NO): NO